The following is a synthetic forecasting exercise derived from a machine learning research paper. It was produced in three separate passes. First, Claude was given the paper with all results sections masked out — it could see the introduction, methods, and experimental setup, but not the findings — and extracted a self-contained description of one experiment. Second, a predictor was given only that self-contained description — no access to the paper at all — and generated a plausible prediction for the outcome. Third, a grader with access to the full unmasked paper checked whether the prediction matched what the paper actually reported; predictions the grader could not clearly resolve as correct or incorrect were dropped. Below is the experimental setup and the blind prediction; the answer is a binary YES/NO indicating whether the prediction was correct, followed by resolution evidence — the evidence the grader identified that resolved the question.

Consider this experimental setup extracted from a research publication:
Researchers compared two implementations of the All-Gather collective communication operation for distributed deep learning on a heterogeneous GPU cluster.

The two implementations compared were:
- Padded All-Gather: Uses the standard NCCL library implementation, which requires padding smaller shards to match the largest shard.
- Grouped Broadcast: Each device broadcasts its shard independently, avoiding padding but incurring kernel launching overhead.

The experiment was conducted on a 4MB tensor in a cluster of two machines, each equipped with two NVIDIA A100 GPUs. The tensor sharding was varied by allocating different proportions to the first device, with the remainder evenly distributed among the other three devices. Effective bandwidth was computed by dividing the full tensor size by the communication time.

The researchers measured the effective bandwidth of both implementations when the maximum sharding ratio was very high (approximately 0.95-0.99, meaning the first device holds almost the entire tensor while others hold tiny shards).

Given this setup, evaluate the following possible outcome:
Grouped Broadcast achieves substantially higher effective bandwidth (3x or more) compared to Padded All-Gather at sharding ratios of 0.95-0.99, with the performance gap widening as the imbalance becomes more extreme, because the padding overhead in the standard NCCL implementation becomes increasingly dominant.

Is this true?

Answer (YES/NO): NO